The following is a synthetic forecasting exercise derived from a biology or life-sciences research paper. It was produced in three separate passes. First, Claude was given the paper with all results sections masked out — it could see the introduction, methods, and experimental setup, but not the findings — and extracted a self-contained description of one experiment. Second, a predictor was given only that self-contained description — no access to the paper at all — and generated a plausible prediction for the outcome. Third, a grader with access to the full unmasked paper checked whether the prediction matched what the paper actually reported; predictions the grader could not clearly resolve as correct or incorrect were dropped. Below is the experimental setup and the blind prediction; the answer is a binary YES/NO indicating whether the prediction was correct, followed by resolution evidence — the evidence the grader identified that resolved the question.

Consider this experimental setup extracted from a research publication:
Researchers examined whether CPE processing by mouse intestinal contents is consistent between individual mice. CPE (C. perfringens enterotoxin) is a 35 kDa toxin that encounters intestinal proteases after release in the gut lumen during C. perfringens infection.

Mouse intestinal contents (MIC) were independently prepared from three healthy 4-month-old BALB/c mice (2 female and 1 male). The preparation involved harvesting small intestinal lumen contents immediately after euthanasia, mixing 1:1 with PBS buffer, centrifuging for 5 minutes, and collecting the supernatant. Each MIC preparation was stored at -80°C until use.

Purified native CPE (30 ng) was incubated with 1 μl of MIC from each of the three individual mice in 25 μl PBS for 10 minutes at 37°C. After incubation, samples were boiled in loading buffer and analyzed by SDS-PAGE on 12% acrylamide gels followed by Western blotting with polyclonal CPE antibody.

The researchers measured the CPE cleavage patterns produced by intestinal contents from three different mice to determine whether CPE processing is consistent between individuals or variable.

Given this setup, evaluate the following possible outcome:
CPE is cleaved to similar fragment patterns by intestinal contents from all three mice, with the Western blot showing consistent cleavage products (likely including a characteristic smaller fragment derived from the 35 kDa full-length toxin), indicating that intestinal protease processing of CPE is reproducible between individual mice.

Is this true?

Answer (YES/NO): YES